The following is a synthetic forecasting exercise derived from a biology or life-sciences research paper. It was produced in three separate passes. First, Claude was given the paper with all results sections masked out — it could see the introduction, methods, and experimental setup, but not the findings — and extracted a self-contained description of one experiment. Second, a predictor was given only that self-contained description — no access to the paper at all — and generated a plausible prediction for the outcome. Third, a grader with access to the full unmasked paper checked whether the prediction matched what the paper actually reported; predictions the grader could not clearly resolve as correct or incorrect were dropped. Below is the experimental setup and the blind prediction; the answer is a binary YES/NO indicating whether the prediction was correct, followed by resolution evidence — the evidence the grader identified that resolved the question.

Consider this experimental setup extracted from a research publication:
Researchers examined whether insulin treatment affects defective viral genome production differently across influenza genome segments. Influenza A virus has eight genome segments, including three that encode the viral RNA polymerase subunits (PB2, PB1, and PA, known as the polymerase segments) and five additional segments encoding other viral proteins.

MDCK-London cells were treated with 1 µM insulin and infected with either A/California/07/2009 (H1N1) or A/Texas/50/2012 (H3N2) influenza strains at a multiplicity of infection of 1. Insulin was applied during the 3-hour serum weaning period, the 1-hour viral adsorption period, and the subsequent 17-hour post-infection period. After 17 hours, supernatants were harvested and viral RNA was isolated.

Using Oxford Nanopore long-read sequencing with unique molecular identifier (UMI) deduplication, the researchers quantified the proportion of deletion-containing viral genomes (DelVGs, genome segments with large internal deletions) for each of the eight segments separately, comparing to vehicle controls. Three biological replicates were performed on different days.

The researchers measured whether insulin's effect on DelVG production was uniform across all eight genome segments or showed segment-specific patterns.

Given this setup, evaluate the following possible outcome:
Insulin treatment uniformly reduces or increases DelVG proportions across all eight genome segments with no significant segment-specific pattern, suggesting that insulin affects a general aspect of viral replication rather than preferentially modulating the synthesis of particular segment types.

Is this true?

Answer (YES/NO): NO